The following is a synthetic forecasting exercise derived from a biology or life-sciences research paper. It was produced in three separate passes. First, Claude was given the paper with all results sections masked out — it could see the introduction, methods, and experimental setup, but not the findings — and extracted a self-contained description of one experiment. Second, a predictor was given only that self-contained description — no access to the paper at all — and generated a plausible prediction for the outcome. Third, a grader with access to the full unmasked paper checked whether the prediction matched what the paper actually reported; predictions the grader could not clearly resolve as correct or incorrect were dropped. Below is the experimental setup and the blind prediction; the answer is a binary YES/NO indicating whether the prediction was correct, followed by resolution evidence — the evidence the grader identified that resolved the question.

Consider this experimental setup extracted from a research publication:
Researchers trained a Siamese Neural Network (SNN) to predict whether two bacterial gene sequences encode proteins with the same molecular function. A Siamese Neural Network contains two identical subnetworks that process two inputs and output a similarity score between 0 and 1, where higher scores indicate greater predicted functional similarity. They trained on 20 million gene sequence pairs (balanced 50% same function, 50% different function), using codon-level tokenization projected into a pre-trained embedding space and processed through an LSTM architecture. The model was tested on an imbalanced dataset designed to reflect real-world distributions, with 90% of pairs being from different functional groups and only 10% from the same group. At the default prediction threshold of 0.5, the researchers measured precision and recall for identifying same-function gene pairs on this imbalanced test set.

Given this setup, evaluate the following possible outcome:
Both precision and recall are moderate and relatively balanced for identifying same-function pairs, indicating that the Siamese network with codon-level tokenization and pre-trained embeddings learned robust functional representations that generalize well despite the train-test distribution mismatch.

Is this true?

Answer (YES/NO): NO